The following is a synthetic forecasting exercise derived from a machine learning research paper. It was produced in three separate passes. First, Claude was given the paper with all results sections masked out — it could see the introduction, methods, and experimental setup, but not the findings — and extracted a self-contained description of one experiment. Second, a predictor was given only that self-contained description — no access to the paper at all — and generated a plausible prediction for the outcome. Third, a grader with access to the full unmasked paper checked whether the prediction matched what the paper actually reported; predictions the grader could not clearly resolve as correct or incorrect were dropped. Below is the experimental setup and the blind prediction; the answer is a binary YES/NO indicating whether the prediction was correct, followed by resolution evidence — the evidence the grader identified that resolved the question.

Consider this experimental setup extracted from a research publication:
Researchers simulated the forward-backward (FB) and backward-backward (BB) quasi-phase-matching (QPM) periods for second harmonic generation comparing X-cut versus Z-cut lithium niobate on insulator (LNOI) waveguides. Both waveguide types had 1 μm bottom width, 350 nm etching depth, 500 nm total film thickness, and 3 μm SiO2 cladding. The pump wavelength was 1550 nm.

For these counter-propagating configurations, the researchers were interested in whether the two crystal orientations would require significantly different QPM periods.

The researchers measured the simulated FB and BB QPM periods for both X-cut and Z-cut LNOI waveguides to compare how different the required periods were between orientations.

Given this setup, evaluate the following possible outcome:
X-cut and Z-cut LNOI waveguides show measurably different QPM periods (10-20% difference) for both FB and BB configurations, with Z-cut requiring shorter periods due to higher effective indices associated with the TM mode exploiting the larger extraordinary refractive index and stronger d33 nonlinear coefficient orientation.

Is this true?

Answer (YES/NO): NO